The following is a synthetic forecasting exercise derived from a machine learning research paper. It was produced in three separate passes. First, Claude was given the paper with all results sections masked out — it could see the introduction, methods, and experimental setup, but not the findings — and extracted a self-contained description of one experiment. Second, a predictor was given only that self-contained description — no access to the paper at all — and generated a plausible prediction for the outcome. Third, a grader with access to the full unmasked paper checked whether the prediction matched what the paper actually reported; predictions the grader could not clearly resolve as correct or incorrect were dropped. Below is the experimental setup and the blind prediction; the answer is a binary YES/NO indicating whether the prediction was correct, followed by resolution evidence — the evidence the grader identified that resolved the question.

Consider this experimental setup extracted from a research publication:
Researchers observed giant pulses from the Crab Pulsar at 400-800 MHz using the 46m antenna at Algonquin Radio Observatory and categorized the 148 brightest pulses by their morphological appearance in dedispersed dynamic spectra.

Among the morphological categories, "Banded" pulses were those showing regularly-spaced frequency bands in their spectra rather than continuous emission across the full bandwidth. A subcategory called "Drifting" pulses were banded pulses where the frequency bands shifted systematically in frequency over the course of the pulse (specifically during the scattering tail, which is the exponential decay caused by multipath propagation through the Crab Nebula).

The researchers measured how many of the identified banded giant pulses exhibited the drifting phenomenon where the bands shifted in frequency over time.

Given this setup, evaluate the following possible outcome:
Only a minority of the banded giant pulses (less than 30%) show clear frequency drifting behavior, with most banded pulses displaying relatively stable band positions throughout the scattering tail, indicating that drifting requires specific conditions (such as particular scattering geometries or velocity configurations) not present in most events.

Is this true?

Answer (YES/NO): NO